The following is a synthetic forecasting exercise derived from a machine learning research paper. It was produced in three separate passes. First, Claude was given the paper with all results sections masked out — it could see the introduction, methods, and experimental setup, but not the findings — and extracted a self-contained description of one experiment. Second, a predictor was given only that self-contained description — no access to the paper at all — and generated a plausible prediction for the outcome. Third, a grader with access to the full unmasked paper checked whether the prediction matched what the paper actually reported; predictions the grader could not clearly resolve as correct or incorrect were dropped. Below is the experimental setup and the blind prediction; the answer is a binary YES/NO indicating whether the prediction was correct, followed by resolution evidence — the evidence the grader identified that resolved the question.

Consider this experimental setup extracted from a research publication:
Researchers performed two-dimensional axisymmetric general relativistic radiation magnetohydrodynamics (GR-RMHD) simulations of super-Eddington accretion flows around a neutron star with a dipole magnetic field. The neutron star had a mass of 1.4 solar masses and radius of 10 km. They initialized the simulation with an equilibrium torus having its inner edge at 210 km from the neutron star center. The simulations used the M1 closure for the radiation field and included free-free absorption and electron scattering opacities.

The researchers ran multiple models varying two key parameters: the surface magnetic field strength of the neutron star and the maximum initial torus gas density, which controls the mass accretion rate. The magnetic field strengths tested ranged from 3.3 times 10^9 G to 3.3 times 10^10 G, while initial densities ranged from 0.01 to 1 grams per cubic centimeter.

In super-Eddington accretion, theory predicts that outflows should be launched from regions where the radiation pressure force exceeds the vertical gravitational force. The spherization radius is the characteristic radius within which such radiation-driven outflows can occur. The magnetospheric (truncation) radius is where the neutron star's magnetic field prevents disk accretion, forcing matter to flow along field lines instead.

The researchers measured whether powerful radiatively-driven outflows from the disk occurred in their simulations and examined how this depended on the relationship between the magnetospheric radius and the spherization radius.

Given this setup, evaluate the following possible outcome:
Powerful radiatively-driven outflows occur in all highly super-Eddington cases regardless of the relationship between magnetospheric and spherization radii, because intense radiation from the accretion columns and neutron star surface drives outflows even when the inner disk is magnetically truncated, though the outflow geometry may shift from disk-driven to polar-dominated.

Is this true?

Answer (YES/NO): NO